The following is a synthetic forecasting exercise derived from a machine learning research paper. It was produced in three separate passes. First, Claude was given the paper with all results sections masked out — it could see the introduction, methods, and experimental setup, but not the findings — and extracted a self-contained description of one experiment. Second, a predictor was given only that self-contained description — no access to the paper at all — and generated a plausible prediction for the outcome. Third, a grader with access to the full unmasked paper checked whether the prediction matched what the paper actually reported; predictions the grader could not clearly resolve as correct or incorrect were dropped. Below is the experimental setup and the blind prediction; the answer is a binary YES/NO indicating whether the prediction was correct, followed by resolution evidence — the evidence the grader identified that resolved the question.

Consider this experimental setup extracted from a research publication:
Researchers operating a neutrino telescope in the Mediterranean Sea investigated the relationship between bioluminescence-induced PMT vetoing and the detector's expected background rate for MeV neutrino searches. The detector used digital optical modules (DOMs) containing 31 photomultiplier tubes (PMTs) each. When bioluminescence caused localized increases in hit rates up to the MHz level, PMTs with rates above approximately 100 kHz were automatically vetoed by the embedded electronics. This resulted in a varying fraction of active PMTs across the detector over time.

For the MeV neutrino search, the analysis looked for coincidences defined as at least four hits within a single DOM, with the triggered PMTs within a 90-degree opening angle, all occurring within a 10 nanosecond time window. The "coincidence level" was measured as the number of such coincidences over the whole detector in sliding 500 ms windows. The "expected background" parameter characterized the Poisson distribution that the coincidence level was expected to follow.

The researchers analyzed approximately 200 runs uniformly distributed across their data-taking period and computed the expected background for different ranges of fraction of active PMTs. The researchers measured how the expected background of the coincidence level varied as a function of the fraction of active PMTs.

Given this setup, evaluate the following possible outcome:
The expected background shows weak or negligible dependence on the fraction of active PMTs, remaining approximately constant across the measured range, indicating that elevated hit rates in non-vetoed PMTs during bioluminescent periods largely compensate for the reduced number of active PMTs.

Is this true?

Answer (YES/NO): NO